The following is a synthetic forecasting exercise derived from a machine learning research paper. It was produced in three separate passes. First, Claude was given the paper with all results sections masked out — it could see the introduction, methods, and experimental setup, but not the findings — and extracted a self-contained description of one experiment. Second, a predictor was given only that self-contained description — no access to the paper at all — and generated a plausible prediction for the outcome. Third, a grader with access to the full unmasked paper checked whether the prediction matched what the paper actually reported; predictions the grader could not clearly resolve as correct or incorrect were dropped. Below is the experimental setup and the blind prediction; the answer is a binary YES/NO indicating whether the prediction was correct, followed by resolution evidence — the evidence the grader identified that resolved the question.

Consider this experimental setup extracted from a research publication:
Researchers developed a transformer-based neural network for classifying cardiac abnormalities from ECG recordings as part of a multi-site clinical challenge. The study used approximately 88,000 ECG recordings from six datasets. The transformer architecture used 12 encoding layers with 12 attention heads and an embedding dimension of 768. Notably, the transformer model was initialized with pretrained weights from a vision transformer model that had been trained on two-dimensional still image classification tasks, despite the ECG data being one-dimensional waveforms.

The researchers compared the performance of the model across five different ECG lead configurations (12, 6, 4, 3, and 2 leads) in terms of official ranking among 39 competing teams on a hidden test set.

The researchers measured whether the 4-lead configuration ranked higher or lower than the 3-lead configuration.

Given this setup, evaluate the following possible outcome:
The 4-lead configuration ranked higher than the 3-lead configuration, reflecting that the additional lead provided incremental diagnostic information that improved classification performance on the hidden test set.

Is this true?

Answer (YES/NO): NO